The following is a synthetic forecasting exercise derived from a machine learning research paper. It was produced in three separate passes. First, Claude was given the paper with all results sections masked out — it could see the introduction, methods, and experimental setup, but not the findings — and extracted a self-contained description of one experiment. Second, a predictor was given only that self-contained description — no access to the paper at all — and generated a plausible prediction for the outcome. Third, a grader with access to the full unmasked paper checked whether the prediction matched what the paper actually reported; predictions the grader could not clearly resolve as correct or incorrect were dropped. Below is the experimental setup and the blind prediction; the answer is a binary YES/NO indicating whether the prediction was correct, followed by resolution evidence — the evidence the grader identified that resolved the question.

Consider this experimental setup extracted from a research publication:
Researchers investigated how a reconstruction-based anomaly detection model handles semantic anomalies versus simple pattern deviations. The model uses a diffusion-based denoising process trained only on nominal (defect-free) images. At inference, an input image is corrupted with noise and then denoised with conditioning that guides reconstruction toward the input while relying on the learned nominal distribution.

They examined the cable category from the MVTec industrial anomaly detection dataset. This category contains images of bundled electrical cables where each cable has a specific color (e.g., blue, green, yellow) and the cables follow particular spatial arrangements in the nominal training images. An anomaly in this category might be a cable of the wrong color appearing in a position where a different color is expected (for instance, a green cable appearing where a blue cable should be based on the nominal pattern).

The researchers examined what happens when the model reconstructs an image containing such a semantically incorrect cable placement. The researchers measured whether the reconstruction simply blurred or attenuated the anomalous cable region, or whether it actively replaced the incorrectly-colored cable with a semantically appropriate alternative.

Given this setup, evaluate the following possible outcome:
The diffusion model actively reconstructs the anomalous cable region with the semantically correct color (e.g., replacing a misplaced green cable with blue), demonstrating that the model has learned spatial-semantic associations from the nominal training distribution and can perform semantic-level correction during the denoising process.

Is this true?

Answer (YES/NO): YES